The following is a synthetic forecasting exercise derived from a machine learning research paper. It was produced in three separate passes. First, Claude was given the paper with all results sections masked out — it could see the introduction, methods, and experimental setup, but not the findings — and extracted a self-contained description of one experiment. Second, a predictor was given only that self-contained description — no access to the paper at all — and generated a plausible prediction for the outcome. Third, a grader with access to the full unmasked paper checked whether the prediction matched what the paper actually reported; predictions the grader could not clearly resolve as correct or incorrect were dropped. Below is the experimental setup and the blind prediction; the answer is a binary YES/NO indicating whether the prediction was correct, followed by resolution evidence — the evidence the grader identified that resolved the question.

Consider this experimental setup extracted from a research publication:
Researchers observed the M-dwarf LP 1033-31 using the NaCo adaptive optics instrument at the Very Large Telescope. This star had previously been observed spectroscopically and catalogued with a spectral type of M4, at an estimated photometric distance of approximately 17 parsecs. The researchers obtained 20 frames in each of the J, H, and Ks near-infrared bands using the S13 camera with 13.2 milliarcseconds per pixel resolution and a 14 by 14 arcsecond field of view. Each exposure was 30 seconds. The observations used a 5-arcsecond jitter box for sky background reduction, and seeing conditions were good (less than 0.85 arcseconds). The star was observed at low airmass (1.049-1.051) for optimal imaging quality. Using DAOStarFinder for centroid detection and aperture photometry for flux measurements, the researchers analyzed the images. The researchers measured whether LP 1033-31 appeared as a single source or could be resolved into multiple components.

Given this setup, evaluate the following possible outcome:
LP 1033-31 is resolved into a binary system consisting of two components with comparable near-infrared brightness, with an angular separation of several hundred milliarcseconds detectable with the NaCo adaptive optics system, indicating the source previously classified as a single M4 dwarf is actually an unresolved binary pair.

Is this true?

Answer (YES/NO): YES